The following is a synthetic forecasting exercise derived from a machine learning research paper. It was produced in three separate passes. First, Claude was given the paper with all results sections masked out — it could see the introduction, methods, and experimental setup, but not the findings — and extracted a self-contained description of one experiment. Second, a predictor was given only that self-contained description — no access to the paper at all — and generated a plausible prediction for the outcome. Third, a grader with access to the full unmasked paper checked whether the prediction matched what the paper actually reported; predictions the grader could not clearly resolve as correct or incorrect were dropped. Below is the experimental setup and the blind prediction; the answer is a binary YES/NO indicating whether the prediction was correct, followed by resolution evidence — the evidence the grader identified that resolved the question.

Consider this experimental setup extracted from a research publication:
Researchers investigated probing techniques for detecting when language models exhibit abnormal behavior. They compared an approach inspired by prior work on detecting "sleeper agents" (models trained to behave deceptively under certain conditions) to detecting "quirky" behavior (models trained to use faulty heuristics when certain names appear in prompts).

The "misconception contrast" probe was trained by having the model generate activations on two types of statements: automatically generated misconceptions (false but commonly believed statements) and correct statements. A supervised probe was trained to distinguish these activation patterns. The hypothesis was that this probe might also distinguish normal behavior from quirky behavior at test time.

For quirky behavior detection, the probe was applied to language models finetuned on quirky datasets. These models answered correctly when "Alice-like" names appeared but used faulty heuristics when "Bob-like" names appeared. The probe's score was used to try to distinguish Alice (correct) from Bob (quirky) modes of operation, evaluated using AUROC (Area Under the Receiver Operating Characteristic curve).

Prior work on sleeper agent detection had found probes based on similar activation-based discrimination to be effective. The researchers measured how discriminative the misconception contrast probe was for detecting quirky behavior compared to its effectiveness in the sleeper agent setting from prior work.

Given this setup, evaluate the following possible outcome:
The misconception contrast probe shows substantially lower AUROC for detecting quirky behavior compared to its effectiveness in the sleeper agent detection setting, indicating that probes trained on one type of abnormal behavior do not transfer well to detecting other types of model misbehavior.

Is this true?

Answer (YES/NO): YES